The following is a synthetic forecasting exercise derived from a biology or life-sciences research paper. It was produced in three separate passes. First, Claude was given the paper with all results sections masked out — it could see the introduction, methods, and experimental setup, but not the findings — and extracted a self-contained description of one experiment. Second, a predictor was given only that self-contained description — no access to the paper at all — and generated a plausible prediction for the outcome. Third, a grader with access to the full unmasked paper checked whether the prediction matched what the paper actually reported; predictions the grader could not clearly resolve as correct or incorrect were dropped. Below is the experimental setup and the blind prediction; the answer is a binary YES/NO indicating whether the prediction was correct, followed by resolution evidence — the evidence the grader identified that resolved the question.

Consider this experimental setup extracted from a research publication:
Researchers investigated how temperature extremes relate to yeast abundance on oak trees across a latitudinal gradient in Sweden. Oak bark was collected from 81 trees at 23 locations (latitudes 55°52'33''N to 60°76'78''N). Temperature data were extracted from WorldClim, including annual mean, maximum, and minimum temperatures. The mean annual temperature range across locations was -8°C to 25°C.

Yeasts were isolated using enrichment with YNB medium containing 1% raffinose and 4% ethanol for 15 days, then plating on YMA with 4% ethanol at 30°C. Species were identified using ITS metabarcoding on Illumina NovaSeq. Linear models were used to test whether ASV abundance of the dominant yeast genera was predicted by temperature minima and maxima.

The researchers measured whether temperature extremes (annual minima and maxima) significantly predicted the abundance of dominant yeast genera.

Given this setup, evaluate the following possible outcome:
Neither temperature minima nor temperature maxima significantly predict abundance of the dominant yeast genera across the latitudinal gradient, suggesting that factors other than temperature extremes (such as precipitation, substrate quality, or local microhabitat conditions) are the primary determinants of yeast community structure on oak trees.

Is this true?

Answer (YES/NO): NO